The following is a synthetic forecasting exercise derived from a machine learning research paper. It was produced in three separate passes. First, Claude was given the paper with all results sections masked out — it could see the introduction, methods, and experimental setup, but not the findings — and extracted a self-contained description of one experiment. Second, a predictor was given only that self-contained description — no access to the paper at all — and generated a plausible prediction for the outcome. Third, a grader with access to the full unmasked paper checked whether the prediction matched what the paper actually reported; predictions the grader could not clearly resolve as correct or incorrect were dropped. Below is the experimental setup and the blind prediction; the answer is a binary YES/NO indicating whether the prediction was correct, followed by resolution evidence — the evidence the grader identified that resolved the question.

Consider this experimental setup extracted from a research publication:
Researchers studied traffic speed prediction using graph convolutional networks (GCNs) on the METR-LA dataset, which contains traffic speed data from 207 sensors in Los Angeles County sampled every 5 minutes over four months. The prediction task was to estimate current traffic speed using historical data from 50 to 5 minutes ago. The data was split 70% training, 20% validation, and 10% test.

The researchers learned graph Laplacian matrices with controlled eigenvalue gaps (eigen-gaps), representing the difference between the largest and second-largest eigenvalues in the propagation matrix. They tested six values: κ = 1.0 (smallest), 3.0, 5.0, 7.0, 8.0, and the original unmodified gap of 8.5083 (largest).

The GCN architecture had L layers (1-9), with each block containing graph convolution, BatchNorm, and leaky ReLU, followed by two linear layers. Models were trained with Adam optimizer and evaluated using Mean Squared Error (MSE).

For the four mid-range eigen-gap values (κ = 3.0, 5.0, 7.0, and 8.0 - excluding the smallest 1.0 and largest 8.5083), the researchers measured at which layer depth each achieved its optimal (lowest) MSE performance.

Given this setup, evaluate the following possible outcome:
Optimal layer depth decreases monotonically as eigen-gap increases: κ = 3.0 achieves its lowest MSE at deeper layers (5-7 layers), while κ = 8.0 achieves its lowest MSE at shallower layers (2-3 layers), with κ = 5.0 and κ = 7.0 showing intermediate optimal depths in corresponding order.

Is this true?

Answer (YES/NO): NO